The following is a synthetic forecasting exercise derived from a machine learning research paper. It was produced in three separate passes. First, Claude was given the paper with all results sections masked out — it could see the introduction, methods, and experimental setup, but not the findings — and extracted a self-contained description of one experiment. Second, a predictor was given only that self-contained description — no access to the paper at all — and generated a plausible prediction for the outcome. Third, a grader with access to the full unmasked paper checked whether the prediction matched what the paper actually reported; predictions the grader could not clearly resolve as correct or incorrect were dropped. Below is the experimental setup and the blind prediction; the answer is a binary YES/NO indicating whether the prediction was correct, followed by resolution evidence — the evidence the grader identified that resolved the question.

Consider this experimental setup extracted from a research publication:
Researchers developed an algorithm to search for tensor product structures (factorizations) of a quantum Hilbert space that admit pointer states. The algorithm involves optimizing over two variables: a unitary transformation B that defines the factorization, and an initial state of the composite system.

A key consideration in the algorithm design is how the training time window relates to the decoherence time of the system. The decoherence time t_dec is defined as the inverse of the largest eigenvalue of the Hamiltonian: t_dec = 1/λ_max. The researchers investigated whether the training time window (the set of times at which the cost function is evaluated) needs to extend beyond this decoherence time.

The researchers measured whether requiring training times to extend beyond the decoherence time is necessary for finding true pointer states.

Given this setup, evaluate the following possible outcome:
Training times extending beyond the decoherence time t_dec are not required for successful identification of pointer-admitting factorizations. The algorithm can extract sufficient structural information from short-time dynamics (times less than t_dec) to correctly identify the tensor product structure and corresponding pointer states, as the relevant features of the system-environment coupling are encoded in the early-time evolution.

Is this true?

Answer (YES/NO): NO